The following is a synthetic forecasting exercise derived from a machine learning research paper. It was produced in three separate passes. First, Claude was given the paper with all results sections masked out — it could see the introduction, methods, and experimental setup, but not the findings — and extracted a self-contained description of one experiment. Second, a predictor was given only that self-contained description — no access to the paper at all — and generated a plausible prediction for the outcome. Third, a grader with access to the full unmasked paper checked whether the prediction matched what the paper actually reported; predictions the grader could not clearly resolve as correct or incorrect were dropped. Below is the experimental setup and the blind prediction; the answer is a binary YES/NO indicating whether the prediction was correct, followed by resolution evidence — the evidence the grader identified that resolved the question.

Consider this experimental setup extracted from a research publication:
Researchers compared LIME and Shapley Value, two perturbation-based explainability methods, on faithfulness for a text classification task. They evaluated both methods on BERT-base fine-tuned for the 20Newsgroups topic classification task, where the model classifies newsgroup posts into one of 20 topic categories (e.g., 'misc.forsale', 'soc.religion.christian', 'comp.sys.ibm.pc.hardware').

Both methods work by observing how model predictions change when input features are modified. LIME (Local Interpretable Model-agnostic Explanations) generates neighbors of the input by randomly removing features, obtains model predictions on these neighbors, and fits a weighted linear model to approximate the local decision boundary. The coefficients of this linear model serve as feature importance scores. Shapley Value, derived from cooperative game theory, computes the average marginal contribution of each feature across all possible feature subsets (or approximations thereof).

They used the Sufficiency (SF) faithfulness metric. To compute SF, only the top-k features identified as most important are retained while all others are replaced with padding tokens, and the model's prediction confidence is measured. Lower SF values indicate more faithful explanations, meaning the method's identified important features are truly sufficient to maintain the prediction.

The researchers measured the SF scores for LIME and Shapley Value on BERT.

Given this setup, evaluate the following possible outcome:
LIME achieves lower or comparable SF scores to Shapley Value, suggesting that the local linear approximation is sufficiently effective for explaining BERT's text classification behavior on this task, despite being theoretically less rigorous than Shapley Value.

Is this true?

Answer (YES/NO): NO